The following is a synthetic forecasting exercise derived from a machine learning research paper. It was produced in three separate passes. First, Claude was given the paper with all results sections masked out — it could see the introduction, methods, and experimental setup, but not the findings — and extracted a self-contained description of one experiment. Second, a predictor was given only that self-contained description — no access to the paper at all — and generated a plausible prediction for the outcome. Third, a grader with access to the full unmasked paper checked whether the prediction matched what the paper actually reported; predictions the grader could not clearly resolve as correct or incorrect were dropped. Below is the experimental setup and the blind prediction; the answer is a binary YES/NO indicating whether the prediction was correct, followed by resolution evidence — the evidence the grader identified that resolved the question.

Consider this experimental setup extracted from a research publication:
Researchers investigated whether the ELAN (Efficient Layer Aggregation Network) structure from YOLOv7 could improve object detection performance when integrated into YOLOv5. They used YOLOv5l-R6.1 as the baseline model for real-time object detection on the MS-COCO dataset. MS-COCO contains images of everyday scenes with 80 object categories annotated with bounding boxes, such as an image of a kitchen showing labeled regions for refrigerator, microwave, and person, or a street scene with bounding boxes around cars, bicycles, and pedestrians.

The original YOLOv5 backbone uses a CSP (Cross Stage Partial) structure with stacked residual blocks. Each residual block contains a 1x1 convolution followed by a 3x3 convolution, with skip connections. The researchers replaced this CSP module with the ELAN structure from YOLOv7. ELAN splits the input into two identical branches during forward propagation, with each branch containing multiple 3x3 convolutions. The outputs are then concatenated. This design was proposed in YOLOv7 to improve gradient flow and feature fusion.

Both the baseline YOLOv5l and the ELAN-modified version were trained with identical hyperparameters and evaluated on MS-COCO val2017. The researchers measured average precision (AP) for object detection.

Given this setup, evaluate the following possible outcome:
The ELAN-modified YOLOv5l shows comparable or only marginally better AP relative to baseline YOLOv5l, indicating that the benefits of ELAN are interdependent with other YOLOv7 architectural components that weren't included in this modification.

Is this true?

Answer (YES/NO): YES